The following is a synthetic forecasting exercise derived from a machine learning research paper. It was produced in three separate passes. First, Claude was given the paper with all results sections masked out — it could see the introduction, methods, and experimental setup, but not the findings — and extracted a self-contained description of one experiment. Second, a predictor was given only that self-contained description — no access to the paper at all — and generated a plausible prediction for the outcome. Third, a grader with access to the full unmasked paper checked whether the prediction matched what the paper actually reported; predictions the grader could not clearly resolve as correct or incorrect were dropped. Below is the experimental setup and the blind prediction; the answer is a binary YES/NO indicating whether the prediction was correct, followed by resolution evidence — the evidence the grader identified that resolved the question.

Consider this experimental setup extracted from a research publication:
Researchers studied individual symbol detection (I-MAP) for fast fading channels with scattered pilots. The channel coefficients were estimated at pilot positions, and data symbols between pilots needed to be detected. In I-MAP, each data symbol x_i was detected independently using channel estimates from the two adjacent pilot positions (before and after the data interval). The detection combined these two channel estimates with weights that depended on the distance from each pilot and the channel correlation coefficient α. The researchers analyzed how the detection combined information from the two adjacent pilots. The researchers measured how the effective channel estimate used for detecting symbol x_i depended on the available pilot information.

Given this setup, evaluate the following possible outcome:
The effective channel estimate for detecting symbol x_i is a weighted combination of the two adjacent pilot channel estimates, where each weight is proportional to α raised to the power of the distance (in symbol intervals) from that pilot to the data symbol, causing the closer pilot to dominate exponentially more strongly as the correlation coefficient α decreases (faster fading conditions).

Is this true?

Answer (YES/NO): NO